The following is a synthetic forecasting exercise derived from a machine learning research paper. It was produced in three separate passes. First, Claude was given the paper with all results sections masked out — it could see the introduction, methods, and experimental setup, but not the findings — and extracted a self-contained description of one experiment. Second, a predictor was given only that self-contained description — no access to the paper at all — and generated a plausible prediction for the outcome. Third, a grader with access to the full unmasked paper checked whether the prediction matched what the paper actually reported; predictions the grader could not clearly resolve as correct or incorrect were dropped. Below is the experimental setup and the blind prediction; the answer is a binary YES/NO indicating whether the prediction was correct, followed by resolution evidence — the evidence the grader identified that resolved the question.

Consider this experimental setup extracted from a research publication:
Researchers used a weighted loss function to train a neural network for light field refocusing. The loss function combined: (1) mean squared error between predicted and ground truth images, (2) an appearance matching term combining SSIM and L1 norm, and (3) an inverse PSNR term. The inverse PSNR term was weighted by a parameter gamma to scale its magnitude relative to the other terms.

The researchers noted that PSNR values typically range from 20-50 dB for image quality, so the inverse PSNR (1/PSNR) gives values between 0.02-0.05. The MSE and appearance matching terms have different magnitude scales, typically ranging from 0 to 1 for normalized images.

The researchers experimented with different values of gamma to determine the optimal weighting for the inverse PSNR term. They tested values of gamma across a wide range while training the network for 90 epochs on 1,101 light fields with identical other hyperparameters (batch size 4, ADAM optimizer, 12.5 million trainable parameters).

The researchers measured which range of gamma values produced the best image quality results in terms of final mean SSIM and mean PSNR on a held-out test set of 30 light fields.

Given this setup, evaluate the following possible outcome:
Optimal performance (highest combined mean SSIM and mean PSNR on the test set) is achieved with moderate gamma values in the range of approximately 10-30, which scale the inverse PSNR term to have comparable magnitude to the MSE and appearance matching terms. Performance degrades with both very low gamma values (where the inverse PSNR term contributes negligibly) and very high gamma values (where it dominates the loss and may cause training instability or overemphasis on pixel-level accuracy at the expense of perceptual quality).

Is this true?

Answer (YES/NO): NO